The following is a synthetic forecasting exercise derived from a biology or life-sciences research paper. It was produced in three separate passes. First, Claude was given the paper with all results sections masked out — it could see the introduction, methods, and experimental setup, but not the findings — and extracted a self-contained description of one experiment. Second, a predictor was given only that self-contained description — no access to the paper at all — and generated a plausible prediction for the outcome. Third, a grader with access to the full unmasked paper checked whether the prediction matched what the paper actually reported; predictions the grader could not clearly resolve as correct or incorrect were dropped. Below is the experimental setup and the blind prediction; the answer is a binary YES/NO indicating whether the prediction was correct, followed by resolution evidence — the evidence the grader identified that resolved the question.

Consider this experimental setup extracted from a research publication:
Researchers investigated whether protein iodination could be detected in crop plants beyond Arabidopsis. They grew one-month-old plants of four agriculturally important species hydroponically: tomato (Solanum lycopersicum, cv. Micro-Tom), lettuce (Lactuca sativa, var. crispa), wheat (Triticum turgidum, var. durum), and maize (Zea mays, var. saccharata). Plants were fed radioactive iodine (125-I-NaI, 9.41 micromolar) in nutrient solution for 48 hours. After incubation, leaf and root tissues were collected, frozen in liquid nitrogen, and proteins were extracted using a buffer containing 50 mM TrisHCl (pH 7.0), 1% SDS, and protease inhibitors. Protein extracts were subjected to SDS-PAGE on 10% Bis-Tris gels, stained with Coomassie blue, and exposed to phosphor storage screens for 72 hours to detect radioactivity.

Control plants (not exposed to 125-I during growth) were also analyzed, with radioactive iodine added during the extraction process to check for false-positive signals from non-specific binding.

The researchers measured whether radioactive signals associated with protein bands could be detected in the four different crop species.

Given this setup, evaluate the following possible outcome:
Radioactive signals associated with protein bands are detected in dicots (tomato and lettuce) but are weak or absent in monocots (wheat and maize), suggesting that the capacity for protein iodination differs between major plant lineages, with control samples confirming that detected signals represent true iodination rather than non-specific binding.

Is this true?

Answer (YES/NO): NO